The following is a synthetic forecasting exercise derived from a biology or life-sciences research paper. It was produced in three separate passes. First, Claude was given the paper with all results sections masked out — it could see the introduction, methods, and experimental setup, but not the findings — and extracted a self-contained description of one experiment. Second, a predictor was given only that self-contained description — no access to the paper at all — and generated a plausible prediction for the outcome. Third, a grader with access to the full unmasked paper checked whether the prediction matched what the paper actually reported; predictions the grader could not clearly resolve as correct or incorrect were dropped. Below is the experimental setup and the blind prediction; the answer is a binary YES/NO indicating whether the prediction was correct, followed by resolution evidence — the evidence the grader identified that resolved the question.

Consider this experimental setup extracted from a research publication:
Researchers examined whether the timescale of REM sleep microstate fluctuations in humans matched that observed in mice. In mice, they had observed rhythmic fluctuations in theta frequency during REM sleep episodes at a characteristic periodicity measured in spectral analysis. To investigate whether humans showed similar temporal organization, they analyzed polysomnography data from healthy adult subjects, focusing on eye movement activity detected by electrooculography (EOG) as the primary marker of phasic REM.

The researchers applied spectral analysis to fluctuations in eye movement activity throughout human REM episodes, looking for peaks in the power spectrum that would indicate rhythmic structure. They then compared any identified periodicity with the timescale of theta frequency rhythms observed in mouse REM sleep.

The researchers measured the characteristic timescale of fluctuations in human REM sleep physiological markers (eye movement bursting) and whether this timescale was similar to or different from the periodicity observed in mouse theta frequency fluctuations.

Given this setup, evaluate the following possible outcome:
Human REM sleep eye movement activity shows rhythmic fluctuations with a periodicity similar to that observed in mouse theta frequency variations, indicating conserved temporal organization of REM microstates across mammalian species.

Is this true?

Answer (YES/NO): NO